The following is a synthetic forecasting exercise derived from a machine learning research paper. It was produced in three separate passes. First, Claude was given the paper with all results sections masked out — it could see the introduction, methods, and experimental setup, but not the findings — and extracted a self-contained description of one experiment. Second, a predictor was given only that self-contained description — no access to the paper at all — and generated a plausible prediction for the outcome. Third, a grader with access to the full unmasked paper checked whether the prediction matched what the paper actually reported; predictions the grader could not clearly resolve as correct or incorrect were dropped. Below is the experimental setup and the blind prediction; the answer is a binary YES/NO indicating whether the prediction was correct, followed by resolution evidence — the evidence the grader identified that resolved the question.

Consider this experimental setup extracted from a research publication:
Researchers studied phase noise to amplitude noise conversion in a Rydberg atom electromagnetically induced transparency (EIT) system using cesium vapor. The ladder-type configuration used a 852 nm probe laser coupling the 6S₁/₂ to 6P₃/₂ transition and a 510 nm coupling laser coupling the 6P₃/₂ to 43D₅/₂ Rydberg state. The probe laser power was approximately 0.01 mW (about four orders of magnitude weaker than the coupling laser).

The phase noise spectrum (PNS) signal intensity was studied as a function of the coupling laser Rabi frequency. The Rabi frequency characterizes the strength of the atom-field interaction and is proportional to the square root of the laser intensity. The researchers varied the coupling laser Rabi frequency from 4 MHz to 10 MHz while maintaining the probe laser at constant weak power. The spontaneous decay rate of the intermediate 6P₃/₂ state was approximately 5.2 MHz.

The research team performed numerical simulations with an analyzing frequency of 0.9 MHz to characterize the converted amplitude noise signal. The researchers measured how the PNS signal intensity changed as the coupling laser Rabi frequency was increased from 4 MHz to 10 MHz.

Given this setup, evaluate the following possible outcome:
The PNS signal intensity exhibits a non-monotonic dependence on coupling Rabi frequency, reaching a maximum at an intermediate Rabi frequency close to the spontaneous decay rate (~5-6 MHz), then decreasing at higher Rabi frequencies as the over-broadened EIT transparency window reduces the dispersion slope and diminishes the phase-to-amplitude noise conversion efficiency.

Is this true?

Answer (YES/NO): NO